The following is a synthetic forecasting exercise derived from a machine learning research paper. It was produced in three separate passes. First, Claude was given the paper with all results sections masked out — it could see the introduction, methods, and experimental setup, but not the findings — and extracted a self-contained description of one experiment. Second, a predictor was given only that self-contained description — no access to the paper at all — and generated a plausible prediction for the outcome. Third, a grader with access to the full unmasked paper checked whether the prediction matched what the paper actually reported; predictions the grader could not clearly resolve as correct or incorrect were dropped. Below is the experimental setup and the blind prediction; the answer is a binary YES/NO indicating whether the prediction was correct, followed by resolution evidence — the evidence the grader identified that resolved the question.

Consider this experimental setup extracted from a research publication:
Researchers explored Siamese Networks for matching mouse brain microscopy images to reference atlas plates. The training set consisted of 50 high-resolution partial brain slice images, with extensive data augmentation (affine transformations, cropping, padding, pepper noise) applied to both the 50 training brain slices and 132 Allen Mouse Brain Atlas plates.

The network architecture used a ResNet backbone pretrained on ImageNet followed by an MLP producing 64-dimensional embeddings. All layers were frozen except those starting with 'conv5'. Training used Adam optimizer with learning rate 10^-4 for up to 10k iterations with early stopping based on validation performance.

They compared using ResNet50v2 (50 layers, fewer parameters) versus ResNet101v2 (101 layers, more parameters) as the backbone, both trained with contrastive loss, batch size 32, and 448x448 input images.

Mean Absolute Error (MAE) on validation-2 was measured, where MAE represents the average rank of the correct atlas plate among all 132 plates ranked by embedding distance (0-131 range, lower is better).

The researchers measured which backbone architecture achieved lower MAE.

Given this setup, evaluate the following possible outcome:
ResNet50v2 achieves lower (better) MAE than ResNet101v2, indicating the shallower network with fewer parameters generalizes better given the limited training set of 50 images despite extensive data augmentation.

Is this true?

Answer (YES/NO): YES